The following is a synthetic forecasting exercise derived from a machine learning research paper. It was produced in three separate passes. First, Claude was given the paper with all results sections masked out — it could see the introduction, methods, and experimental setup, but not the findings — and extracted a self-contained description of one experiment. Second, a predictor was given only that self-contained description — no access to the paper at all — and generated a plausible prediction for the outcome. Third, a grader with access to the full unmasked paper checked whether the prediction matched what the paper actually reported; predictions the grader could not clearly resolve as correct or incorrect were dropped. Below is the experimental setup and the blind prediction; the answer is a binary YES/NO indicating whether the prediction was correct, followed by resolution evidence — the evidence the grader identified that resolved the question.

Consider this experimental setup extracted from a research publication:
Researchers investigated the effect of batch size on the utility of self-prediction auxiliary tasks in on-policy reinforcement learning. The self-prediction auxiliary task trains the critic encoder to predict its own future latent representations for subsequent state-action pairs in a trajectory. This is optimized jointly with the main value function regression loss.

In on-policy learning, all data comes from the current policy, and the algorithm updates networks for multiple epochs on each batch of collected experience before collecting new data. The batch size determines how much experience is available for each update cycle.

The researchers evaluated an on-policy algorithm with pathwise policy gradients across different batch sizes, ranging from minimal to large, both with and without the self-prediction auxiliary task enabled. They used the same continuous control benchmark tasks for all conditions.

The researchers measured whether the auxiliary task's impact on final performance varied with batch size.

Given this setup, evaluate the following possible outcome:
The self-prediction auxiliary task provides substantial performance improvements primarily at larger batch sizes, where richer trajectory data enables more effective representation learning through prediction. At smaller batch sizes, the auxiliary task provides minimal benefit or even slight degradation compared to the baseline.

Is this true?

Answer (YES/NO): NO